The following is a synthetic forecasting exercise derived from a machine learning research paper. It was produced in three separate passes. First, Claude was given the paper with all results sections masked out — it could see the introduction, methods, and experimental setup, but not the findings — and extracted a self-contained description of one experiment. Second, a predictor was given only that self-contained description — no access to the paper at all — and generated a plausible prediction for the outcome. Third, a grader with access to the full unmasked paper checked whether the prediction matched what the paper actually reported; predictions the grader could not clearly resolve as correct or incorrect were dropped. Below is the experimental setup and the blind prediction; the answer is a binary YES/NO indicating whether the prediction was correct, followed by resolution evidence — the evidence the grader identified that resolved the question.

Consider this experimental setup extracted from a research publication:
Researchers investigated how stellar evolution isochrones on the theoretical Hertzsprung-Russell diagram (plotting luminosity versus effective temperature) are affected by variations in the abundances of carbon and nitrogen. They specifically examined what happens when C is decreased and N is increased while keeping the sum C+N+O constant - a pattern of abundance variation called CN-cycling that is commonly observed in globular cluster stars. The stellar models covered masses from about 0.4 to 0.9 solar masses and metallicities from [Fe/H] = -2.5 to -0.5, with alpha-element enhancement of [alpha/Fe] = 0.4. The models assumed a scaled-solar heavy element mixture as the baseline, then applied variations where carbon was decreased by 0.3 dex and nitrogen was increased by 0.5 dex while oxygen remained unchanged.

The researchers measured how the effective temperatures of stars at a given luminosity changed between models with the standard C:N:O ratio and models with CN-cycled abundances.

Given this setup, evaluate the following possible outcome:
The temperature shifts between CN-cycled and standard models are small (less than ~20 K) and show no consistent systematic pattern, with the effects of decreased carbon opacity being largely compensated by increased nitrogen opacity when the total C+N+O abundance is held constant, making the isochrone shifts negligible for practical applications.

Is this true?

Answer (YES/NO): YES